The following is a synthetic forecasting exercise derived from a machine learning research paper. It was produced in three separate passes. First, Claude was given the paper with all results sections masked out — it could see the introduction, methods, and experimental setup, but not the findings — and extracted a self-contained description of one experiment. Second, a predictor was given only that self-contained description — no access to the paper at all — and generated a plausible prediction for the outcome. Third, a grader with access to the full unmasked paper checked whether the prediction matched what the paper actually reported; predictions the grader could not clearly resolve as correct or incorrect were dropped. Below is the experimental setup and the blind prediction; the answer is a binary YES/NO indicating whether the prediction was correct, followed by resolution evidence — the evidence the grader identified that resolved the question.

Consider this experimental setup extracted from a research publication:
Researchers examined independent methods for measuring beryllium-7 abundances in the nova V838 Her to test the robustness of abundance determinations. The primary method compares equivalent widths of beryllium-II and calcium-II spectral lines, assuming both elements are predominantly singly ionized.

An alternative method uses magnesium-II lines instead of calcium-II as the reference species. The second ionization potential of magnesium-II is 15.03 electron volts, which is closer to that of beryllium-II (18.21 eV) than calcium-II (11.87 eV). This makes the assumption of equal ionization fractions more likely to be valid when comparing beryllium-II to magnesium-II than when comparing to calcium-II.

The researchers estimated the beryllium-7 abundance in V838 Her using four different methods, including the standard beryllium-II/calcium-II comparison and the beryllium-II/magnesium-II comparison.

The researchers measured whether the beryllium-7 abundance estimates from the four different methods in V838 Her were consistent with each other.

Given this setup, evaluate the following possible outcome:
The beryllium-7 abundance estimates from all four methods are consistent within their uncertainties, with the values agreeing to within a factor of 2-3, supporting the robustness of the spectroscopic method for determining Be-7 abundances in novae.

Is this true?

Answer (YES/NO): YES